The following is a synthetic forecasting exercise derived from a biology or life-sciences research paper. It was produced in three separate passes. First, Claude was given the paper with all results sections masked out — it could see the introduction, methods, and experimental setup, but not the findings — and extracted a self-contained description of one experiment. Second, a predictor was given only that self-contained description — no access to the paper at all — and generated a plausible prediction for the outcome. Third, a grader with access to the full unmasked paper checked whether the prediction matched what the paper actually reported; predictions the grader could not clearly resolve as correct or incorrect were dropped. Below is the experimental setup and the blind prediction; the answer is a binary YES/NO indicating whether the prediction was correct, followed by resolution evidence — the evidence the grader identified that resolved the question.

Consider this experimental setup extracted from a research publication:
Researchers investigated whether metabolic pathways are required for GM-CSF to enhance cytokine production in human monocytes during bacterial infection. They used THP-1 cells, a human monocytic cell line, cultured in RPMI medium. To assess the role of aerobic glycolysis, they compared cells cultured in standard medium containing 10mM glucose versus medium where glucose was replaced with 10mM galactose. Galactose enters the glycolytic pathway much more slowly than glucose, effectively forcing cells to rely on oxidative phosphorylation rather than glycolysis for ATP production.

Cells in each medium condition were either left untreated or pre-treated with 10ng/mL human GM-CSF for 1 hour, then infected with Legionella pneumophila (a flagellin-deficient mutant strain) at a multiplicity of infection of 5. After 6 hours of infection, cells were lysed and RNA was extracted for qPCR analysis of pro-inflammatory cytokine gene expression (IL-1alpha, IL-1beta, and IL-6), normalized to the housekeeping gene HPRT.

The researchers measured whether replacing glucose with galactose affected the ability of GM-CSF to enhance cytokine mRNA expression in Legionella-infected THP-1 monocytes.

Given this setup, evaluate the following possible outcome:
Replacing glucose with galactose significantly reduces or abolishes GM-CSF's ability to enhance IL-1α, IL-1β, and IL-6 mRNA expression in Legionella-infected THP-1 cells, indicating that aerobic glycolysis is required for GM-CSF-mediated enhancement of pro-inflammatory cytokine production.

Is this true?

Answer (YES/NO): YES